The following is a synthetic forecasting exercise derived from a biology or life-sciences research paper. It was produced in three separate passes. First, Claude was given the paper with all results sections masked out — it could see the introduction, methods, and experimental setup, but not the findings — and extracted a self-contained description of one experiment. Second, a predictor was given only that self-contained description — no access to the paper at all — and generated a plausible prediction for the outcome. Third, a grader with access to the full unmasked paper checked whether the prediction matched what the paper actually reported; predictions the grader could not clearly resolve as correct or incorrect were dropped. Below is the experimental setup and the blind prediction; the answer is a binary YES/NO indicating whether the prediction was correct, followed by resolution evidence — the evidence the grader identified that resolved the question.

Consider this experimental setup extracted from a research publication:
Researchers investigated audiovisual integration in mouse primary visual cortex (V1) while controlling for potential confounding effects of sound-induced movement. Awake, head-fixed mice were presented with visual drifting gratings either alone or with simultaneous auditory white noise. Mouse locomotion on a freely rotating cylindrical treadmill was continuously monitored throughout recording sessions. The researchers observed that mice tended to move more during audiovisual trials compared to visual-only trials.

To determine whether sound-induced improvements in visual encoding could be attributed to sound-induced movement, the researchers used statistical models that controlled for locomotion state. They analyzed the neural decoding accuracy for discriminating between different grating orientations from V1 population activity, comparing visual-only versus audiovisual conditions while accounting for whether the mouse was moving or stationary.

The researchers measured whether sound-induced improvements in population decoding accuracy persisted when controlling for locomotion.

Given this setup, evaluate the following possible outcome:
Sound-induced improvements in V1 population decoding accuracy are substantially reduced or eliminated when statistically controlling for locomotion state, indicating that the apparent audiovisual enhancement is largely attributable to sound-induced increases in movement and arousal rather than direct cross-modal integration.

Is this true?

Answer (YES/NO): NO